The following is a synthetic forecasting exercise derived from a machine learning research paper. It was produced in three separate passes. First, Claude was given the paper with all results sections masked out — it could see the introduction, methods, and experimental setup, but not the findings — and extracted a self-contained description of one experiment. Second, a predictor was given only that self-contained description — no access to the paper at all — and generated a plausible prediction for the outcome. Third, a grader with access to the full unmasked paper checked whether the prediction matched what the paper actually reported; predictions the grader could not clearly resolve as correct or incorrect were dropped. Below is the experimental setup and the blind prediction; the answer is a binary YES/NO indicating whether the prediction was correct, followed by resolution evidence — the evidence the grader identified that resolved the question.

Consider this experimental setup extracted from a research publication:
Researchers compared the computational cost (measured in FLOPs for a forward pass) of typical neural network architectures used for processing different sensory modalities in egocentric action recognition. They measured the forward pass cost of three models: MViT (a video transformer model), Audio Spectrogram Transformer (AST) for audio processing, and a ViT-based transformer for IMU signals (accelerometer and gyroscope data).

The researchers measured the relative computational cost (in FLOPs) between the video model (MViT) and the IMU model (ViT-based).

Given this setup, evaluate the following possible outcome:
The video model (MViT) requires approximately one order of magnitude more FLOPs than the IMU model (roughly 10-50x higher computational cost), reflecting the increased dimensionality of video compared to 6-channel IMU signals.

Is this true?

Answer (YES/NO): YES